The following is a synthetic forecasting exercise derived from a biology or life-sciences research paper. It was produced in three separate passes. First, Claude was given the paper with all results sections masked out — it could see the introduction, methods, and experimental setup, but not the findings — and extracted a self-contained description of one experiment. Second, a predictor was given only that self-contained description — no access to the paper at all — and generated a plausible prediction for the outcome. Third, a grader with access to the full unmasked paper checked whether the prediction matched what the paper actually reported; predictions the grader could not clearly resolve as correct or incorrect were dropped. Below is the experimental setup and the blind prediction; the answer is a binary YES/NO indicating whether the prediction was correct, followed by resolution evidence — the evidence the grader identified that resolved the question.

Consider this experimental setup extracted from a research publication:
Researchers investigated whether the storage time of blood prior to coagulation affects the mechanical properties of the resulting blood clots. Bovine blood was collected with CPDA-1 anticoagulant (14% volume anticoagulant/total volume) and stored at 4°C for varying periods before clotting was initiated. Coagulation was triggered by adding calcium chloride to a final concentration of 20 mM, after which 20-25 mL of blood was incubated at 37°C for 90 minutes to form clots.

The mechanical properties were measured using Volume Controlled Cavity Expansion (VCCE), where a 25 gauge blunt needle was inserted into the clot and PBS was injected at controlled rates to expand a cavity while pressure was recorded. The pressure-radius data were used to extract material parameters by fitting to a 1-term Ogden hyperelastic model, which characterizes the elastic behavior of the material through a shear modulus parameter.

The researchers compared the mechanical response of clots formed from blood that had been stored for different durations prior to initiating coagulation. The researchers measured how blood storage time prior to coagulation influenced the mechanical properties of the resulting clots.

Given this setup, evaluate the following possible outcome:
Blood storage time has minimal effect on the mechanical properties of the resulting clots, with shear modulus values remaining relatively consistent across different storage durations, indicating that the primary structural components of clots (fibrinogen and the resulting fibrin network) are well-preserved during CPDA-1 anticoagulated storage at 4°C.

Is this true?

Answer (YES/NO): NO